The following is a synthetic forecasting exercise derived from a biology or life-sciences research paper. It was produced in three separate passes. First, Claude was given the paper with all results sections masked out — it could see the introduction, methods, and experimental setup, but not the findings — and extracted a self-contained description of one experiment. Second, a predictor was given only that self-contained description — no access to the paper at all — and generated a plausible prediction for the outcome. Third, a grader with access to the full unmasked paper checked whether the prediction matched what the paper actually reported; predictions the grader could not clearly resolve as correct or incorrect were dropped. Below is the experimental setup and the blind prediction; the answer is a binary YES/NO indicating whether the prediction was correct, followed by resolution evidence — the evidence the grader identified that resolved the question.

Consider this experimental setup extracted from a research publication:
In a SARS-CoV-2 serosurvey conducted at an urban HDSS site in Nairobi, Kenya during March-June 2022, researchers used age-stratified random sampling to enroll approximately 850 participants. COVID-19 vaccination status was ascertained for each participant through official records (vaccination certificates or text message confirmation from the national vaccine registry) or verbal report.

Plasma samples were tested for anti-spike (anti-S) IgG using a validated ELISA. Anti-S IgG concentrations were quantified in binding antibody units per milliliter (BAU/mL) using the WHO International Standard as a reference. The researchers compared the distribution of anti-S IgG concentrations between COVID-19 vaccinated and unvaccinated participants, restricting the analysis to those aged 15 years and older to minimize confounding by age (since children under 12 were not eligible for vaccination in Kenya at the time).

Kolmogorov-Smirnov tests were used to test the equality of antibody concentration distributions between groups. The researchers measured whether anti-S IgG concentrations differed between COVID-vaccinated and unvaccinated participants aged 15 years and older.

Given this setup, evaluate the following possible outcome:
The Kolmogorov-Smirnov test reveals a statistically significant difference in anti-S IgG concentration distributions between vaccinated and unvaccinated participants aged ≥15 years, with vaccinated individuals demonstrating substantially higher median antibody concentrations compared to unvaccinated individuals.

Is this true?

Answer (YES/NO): YES